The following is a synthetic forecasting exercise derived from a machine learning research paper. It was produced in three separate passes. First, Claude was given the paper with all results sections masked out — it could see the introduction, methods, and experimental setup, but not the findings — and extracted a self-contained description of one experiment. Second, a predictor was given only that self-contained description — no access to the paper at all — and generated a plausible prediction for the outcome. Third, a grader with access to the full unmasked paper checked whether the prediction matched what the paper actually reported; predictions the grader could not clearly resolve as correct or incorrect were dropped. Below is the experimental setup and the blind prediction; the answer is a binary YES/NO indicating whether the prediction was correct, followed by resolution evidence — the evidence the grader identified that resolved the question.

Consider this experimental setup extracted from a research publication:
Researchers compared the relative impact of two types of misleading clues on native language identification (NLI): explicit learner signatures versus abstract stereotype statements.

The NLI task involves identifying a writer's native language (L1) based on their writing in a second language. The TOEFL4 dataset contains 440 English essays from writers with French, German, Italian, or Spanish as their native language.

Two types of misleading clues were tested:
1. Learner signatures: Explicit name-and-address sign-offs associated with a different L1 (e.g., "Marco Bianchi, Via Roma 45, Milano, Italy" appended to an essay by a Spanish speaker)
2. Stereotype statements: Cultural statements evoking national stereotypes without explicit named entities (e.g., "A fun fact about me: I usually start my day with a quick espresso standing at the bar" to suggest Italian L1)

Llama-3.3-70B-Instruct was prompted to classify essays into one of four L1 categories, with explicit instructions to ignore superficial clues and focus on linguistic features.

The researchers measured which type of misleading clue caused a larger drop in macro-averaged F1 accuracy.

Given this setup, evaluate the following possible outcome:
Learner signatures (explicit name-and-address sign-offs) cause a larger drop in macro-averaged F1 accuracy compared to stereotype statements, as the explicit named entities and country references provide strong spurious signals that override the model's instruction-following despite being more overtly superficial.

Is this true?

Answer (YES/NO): YES